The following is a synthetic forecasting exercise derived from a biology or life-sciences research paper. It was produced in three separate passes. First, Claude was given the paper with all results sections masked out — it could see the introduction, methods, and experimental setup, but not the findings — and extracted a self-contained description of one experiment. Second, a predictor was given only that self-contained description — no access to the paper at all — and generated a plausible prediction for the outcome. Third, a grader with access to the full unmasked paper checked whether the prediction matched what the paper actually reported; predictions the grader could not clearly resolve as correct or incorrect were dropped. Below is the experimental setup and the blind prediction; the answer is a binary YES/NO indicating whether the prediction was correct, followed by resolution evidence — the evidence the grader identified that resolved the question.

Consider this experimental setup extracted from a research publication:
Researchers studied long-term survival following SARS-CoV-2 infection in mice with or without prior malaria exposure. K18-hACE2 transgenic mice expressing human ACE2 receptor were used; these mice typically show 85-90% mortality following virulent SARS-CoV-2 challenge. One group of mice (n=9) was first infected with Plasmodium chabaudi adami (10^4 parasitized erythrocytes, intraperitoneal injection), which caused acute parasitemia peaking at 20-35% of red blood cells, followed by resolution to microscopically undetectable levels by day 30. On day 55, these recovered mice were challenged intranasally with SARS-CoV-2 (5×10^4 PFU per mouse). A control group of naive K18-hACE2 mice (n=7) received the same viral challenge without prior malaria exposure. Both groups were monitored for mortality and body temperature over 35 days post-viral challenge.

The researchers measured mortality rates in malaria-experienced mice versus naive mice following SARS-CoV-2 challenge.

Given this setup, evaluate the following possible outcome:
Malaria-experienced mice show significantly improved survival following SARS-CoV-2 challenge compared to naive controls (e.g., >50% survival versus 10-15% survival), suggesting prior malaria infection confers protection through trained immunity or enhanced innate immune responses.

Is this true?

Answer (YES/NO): YES